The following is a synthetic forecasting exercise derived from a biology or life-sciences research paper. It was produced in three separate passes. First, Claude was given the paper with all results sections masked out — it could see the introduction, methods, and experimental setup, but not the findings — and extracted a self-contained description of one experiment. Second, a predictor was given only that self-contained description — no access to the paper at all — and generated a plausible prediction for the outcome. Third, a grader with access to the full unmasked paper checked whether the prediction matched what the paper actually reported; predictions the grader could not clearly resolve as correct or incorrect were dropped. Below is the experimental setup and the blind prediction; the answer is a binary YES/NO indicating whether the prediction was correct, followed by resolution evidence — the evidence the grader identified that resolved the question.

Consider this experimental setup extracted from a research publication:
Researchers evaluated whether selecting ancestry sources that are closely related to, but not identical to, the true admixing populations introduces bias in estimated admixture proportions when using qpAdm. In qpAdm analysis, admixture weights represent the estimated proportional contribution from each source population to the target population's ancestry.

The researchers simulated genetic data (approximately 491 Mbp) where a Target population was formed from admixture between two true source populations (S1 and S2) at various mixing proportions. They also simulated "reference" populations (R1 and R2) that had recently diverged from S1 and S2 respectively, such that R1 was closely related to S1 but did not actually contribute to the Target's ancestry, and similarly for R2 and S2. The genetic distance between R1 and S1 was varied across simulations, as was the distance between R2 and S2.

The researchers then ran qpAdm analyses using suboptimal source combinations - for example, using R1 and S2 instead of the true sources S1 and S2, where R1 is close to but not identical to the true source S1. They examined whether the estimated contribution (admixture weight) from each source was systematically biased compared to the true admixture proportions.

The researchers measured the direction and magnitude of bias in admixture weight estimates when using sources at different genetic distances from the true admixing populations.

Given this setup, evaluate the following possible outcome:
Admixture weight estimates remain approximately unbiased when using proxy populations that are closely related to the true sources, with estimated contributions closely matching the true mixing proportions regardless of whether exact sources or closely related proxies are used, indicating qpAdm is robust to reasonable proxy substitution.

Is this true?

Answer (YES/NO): NO